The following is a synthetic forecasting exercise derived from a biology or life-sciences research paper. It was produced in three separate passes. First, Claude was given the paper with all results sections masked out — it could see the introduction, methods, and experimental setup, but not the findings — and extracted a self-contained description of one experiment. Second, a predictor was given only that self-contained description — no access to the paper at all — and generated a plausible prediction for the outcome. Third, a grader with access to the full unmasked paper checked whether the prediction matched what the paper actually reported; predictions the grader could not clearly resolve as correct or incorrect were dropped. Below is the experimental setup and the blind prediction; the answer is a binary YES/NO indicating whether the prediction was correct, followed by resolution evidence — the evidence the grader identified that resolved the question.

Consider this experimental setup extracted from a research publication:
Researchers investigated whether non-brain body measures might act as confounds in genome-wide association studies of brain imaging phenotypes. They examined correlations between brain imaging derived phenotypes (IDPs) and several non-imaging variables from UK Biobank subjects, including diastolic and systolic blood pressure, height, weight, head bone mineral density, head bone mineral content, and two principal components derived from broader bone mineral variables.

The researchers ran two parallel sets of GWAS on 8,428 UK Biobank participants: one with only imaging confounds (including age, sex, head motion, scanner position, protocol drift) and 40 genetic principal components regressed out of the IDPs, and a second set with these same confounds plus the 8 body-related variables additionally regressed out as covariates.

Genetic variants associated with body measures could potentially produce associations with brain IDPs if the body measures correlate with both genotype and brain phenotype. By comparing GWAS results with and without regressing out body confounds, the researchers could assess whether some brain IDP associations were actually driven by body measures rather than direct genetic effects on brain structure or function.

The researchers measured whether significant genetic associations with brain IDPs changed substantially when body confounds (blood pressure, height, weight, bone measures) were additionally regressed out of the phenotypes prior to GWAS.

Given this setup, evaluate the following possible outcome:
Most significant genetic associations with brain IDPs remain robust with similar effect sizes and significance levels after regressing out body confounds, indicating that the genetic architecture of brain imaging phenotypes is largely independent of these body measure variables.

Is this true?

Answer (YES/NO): YES